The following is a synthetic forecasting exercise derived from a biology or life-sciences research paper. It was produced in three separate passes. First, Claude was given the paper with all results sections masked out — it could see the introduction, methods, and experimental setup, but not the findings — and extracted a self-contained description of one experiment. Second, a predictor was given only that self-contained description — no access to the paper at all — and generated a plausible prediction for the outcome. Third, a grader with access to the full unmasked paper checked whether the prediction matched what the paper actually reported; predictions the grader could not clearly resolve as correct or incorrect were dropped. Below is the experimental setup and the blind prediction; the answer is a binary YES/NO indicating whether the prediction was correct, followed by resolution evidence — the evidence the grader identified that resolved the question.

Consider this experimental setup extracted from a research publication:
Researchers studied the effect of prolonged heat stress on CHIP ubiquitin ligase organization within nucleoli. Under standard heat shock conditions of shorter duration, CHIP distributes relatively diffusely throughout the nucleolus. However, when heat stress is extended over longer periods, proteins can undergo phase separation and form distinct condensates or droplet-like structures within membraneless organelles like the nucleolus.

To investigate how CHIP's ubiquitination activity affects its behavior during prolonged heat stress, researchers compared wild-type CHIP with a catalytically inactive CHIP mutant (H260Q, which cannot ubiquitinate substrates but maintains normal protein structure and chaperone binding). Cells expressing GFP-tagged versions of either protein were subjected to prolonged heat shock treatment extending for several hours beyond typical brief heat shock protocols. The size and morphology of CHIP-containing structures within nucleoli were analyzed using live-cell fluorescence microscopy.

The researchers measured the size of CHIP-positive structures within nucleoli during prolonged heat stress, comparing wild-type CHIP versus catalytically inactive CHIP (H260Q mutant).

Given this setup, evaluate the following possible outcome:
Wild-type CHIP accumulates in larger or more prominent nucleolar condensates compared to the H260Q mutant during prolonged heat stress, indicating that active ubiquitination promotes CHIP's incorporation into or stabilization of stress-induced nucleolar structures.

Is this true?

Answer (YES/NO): NO